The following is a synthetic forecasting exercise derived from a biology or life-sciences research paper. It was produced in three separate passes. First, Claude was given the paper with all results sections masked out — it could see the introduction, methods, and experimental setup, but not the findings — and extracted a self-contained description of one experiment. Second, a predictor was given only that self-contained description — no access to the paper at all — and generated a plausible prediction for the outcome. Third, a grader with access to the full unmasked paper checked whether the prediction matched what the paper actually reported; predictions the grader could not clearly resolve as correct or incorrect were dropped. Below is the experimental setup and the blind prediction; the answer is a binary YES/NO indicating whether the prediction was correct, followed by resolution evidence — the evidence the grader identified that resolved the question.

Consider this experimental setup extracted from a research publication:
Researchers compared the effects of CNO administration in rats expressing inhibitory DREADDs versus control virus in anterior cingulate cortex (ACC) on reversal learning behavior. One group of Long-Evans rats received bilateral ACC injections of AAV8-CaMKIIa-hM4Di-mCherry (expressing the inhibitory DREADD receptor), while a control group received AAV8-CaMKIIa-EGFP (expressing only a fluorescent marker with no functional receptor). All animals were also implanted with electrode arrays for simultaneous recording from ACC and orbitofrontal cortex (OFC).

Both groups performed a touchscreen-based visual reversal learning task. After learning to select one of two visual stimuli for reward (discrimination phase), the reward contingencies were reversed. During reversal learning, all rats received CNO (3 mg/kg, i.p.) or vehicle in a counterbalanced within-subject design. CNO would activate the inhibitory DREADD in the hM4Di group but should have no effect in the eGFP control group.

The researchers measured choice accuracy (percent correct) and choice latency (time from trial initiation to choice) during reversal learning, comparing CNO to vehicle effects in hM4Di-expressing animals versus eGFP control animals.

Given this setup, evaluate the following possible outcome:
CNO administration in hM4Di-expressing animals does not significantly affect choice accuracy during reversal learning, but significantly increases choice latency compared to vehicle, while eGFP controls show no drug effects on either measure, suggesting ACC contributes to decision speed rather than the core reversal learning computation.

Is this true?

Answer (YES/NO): NO